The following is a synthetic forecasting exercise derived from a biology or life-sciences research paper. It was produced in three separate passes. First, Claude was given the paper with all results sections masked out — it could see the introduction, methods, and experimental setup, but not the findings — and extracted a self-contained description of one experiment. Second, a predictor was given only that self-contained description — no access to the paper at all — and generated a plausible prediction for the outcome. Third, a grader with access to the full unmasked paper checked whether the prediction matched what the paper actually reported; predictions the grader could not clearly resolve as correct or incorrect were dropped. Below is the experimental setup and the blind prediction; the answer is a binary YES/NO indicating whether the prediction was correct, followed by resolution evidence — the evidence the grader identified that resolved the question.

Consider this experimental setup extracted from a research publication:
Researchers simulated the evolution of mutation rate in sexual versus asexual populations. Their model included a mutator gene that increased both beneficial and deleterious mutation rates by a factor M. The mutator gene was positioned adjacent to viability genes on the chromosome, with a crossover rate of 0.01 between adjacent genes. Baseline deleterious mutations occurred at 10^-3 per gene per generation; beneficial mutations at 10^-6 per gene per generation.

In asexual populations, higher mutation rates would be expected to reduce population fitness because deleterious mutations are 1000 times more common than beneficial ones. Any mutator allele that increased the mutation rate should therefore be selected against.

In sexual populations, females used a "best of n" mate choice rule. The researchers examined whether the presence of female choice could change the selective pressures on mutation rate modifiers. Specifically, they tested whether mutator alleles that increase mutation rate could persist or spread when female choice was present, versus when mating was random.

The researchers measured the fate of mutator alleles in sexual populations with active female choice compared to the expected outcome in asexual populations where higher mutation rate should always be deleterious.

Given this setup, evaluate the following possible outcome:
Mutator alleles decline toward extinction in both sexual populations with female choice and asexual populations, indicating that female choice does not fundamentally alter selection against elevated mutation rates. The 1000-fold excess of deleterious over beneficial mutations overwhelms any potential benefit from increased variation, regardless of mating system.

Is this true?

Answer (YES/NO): NO